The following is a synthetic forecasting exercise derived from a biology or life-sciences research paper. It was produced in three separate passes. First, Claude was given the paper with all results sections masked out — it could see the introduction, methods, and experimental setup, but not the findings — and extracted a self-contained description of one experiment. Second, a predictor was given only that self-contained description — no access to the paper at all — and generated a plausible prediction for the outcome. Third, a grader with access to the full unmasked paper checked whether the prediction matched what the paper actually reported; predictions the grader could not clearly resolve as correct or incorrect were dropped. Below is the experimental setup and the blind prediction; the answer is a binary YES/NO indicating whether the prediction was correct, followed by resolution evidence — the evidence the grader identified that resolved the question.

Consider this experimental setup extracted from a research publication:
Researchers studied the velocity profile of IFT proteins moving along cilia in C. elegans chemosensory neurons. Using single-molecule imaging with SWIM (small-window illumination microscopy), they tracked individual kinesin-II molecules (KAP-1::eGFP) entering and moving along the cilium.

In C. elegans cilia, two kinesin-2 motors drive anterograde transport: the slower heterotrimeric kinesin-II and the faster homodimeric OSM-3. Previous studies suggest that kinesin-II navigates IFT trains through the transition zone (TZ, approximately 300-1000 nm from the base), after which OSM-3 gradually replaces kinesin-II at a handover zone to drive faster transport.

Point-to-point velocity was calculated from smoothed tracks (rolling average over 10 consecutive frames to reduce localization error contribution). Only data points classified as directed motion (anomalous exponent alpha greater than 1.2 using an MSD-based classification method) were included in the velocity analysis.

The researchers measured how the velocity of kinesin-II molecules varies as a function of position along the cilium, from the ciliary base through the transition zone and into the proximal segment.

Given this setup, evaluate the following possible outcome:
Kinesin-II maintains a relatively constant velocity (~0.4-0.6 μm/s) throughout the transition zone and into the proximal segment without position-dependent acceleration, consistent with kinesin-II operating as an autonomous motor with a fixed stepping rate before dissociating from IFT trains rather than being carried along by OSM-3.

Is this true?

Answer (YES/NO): NO